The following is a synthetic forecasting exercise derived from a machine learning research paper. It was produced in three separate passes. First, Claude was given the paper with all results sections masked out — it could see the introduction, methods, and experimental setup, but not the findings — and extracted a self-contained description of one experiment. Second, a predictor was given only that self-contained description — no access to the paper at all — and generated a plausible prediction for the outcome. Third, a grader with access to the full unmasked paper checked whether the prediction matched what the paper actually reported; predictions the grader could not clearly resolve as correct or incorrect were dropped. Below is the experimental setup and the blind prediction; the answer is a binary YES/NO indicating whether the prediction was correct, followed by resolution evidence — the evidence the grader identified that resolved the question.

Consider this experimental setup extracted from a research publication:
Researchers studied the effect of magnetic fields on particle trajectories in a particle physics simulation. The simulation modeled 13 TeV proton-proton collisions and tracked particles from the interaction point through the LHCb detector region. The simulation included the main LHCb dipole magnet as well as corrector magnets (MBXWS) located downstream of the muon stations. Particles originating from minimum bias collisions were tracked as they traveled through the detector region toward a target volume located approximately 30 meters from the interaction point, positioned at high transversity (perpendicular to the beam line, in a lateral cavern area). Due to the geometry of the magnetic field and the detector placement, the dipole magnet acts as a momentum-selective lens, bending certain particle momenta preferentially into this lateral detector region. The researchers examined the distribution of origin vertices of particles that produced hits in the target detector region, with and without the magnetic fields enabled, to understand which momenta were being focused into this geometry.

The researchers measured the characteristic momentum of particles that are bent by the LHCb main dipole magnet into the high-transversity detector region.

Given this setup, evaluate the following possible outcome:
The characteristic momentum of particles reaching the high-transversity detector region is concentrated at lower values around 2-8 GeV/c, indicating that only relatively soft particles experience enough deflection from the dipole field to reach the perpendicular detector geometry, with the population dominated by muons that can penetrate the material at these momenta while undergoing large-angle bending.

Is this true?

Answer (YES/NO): NO